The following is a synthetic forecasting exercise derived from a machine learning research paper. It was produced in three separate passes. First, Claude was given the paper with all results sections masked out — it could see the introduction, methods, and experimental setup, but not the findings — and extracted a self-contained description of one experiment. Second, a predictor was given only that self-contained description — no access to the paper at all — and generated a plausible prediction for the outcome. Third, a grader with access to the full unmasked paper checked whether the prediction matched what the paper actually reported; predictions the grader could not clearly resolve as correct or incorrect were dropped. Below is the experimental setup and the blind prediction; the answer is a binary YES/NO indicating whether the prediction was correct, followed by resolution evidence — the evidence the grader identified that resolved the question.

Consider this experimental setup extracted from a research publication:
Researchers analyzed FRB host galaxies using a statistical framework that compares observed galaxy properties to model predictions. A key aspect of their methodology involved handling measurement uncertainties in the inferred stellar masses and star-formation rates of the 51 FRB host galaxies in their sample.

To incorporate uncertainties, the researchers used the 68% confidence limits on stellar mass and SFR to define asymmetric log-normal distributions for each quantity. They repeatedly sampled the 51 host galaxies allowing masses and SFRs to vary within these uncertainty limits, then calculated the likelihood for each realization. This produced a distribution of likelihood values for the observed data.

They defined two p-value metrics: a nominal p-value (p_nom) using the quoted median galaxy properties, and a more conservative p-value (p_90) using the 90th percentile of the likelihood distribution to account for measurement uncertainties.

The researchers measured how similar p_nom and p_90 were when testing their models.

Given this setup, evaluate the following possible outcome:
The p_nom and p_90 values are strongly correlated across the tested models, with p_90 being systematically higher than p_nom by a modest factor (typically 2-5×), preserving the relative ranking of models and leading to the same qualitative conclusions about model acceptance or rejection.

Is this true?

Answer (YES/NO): NO